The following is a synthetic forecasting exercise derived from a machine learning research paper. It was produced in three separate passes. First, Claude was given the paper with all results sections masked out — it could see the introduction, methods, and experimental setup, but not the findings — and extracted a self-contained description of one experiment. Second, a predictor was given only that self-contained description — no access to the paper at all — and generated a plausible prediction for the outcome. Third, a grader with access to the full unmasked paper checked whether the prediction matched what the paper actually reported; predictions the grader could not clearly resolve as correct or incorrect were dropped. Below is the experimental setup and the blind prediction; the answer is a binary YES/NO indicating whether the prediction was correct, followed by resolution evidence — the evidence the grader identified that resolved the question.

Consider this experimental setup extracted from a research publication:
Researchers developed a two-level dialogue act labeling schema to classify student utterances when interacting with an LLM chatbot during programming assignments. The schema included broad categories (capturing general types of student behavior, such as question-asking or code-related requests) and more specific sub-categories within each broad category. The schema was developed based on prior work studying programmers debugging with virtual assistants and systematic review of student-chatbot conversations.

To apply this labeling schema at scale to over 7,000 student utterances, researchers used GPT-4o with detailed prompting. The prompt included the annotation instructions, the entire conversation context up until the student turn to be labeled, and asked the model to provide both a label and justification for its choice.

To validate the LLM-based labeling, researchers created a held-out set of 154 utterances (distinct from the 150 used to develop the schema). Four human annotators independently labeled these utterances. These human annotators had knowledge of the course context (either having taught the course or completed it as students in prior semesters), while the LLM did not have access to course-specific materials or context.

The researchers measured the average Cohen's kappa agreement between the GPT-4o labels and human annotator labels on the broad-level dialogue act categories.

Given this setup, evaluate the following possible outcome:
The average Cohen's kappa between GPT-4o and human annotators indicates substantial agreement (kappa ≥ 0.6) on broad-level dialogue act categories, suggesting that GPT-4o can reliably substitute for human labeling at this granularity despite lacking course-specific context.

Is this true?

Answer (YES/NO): NO